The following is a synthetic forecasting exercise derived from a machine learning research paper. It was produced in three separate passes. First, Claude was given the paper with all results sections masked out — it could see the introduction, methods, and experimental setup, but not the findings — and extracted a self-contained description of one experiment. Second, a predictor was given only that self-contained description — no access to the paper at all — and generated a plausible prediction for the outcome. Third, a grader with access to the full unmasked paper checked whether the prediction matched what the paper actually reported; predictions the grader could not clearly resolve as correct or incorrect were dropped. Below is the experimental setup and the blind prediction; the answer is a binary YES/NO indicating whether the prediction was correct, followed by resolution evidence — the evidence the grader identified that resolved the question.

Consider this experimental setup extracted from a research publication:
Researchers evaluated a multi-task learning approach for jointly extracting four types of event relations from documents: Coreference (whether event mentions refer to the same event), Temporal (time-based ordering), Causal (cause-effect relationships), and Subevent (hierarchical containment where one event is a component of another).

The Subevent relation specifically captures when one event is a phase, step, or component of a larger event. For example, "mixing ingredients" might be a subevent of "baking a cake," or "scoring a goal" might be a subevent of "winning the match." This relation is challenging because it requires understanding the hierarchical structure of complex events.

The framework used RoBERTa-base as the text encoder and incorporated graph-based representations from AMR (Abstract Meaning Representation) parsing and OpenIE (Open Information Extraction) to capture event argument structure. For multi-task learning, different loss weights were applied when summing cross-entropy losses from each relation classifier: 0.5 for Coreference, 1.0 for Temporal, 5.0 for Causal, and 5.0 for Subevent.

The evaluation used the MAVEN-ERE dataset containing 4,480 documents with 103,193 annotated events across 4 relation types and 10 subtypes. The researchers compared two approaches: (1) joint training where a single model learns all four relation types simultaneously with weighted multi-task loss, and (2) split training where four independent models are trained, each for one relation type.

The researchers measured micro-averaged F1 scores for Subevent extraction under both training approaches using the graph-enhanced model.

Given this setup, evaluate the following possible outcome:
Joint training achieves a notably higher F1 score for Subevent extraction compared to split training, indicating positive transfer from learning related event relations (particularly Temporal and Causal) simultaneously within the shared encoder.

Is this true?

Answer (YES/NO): YES